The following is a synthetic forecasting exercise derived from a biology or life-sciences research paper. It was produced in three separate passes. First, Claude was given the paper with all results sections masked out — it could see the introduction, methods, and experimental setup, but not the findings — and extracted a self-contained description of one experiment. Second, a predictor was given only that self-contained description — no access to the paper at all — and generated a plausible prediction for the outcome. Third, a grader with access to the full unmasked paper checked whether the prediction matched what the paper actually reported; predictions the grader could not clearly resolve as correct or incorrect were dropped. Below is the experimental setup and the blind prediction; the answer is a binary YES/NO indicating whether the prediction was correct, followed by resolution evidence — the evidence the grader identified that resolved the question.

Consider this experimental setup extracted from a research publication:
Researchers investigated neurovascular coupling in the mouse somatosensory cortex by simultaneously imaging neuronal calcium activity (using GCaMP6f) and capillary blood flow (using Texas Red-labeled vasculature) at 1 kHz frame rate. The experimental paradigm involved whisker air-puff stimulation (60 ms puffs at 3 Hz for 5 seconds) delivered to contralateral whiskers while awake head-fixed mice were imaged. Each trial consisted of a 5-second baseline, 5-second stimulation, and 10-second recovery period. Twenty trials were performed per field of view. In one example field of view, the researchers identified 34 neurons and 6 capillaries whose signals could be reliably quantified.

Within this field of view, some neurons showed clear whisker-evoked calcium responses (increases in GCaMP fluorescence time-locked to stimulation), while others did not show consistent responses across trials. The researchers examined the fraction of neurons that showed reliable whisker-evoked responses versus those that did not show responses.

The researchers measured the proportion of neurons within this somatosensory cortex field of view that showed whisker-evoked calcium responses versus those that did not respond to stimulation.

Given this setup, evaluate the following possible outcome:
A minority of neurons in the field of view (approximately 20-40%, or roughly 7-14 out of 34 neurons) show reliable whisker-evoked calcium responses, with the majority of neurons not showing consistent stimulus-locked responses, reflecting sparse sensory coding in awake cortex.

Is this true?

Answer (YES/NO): NO